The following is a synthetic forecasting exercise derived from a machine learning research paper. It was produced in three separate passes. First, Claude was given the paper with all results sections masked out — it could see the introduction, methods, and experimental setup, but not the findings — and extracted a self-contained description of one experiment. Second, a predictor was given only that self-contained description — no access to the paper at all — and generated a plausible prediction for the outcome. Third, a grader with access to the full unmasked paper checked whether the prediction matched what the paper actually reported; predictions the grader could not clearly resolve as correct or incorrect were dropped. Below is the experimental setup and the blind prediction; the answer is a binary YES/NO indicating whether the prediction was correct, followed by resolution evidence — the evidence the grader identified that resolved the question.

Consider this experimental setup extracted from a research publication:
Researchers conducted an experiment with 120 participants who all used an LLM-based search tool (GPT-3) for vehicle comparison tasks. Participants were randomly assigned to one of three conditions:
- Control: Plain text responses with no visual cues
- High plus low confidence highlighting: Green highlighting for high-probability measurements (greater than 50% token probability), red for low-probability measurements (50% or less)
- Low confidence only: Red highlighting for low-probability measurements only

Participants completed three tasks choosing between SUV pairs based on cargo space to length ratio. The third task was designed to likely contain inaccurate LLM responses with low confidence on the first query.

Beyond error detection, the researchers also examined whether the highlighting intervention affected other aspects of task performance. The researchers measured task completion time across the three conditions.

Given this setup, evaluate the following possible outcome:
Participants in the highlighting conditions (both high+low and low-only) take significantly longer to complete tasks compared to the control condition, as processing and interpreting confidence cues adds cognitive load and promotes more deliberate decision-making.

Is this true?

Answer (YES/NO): NO